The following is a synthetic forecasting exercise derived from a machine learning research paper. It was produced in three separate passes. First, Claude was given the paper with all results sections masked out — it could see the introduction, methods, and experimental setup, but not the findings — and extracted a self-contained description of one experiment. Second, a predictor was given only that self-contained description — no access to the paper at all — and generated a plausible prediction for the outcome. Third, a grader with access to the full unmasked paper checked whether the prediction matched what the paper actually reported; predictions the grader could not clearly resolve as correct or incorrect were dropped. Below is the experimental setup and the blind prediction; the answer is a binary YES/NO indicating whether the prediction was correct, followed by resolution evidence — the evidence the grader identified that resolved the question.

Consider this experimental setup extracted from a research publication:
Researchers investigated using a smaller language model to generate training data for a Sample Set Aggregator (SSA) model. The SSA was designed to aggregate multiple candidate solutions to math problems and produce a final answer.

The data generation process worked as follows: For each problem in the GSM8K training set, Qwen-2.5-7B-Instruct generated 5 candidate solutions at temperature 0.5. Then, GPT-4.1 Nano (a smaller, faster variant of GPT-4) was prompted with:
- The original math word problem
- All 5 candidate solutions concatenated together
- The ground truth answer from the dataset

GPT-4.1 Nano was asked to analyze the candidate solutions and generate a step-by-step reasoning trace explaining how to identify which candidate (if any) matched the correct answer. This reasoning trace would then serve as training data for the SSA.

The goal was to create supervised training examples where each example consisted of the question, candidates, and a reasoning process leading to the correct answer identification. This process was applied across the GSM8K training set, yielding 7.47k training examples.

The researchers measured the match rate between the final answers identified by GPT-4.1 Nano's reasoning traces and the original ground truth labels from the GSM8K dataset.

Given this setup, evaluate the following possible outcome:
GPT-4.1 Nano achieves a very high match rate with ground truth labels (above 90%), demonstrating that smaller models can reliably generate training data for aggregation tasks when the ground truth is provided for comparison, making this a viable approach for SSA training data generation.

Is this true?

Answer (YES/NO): YES